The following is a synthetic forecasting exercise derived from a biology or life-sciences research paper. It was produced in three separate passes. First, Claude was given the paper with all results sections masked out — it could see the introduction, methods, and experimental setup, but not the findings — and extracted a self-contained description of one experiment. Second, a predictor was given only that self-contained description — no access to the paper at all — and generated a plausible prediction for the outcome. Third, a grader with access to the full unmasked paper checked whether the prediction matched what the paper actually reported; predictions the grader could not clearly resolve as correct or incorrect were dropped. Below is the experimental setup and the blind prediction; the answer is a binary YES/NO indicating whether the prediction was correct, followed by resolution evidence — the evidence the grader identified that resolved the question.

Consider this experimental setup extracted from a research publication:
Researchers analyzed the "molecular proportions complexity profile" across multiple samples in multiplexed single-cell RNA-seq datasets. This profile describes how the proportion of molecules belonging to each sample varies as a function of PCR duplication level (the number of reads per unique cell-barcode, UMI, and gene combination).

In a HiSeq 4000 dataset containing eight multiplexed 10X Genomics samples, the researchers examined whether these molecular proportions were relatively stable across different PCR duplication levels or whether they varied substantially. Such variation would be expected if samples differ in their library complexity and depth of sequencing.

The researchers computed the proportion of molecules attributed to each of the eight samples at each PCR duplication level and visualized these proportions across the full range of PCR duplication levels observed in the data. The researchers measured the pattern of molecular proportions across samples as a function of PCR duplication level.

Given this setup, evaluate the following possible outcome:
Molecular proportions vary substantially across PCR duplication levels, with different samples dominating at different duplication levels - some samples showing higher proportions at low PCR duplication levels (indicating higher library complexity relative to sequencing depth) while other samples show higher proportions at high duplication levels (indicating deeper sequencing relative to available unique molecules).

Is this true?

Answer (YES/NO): YES